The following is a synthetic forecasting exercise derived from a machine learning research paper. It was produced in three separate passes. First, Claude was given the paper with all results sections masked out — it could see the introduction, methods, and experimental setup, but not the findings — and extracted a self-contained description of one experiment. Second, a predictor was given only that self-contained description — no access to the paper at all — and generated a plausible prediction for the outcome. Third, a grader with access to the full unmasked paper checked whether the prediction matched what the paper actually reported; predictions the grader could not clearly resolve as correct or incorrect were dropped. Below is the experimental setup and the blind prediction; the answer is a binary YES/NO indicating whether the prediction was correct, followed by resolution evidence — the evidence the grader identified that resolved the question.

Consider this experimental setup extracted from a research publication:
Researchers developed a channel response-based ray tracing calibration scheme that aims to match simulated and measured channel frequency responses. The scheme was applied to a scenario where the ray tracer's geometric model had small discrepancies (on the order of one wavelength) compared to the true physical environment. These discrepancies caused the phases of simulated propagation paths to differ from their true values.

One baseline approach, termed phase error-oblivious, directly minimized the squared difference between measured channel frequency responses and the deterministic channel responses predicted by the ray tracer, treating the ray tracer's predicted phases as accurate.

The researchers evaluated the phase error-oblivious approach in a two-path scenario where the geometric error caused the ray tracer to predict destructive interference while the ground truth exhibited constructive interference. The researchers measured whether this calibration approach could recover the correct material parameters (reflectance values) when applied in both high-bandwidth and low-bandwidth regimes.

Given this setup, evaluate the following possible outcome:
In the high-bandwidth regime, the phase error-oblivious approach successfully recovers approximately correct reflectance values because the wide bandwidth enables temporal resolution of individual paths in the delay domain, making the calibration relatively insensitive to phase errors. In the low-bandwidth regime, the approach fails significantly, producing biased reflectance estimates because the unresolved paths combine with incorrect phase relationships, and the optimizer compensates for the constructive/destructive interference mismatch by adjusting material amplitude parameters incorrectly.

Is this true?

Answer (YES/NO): NO